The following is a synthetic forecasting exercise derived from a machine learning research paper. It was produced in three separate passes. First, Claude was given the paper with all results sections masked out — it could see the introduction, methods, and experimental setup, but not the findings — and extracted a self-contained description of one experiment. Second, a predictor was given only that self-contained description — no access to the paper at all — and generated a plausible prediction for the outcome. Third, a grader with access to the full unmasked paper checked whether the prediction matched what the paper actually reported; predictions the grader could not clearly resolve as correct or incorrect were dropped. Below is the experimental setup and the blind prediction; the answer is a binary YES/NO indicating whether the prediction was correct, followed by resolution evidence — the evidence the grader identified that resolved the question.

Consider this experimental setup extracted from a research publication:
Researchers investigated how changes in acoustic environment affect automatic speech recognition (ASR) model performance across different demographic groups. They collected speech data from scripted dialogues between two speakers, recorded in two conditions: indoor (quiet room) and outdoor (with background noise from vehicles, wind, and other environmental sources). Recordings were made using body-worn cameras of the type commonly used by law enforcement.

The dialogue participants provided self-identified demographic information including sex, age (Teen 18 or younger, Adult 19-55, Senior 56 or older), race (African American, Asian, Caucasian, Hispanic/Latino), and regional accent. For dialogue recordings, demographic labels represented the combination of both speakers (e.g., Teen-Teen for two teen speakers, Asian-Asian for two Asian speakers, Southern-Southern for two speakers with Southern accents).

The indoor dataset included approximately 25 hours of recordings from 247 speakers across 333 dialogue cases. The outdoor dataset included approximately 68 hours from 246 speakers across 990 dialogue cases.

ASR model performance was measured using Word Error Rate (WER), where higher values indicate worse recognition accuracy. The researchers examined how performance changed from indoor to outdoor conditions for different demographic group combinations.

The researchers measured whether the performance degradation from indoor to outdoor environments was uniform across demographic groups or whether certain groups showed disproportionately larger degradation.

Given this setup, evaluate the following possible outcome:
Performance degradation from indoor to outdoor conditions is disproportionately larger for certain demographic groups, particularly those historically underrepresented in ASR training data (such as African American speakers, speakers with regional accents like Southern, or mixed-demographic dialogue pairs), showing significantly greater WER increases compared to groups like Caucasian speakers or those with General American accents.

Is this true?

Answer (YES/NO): NO